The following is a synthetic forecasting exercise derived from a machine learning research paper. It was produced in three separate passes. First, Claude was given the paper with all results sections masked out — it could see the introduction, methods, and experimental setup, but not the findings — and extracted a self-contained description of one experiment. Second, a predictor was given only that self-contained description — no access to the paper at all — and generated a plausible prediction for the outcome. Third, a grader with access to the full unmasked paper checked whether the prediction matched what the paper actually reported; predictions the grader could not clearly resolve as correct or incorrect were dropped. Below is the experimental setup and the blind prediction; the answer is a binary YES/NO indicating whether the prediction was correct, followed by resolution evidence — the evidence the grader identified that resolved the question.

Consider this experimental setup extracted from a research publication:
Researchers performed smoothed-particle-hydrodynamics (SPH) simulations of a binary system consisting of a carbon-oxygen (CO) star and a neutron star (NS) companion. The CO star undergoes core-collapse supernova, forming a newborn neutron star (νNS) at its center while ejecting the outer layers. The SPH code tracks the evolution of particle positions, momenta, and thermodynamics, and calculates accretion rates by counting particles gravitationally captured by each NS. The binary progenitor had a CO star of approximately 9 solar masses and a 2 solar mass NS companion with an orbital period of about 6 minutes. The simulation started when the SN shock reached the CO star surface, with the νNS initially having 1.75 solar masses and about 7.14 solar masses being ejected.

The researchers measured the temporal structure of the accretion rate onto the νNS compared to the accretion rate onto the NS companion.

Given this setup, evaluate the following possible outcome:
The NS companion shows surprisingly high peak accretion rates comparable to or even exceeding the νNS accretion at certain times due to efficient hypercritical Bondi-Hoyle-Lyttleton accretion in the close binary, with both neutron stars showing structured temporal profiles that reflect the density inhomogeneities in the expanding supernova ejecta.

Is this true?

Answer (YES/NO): NO